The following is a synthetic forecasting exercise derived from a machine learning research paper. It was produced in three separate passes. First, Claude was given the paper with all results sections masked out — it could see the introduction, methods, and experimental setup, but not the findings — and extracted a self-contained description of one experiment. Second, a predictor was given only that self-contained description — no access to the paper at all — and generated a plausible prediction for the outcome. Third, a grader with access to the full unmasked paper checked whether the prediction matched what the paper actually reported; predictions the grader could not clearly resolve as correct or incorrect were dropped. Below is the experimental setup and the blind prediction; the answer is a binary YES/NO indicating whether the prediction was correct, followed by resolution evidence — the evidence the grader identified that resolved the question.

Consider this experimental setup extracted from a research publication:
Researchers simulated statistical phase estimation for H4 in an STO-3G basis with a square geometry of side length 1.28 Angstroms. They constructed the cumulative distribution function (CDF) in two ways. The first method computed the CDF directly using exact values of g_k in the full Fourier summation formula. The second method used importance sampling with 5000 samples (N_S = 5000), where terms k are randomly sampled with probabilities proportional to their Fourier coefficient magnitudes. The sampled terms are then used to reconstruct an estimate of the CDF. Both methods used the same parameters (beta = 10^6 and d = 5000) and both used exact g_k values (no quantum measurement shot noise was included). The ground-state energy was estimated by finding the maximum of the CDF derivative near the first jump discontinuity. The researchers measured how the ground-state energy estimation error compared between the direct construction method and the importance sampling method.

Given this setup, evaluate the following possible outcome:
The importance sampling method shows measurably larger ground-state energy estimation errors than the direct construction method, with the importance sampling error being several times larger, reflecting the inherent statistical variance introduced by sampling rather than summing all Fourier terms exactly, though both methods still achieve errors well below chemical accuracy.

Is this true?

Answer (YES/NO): NO